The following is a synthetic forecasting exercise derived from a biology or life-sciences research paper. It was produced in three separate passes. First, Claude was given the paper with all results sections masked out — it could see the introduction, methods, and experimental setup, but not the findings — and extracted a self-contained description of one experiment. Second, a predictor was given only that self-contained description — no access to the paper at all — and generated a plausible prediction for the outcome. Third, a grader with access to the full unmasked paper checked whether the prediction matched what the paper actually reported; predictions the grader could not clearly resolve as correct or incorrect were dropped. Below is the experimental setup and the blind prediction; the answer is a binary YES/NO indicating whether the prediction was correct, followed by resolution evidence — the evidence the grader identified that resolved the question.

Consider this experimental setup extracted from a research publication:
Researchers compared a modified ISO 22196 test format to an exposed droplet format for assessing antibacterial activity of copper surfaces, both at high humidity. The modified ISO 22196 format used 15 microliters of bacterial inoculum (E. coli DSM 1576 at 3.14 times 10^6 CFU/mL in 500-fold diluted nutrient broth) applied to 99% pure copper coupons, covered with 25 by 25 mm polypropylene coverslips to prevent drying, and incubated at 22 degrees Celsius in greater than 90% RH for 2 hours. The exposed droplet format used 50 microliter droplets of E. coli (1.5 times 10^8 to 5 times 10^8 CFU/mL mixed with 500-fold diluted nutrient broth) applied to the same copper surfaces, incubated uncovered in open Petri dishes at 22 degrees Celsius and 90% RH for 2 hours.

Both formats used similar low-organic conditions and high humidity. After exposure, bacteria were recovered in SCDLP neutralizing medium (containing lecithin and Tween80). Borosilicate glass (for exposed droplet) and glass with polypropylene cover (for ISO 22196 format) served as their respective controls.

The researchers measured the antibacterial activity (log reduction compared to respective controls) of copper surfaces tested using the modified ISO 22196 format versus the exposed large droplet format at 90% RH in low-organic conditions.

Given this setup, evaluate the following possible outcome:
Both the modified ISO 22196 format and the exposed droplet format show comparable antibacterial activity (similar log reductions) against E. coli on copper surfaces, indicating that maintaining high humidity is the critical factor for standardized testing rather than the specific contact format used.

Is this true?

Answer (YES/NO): NO